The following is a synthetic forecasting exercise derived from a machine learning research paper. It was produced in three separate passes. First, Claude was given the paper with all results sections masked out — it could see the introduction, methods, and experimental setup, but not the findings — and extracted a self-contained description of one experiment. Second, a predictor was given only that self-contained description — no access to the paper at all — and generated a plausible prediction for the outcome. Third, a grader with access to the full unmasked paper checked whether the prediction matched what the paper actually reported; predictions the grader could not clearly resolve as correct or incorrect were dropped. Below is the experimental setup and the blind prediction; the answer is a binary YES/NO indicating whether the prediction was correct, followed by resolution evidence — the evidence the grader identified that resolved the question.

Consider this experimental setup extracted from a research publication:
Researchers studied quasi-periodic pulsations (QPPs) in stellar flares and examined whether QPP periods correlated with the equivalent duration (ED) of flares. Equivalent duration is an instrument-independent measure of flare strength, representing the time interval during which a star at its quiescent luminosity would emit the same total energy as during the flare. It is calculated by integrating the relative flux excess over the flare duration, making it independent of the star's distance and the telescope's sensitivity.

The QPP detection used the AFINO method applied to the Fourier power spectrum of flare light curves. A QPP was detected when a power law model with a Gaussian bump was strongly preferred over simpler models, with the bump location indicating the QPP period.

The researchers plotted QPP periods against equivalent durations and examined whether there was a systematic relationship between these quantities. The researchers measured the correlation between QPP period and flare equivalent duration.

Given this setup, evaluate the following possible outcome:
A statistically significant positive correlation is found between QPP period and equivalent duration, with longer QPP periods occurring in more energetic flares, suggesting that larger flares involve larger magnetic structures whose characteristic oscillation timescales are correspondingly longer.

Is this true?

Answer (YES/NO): NO